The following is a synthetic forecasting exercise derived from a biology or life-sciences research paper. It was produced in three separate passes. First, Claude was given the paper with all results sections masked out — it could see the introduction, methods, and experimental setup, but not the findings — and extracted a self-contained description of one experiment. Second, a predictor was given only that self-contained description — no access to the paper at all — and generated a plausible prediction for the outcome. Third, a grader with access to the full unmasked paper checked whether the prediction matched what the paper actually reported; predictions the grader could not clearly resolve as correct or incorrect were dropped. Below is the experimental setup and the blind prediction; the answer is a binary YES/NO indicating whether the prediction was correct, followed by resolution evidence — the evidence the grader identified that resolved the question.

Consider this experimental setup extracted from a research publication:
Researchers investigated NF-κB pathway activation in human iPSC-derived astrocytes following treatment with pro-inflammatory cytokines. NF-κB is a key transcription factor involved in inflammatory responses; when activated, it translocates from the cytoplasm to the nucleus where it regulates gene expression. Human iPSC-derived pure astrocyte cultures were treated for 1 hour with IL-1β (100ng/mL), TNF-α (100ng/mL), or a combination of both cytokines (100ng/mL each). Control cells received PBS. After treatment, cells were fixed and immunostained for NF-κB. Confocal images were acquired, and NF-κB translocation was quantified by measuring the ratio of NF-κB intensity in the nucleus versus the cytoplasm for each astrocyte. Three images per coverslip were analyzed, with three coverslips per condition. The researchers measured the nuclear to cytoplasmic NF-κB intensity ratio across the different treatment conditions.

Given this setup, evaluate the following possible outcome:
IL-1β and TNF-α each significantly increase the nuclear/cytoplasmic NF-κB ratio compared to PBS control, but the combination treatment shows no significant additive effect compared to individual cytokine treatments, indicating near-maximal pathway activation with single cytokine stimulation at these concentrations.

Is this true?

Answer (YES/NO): NO